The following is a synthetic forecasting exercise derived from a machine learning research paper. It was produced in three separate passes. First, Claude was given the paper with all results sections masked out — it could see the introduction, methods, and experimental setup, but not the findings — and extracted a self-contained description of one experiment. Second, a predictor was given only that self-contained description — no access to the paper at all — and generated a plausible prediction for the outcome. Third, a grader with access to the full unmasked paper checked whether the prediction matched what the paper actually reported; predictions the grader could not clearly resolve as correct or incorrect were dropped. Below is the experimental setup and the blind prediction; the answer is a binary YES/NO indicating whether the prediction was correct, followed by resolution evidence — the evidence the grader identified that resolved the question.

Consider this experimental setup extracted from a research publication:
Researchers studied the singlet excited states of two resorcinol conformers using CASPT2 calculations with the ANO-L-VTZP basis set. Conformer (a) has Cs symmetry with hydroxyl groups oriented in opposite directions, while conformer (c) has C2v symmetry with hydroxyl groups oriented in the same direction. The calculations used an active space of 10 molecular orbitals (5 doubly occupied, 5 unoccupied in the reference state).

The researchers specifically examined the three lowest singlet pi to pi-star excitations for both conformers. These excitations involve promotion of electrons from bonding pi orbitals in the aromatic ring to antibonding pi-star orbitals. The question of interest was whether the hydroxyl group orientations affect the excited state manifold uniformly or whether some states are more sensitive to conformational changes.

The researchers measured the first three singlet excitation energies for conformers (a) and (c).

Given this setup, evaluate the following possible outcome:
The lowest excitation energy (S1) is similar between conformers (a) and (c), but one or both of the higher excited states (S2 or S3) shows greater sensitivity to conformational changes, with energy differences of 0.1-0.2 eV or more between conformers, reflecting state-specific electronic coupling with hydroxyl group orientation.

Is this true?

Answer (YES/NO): YES